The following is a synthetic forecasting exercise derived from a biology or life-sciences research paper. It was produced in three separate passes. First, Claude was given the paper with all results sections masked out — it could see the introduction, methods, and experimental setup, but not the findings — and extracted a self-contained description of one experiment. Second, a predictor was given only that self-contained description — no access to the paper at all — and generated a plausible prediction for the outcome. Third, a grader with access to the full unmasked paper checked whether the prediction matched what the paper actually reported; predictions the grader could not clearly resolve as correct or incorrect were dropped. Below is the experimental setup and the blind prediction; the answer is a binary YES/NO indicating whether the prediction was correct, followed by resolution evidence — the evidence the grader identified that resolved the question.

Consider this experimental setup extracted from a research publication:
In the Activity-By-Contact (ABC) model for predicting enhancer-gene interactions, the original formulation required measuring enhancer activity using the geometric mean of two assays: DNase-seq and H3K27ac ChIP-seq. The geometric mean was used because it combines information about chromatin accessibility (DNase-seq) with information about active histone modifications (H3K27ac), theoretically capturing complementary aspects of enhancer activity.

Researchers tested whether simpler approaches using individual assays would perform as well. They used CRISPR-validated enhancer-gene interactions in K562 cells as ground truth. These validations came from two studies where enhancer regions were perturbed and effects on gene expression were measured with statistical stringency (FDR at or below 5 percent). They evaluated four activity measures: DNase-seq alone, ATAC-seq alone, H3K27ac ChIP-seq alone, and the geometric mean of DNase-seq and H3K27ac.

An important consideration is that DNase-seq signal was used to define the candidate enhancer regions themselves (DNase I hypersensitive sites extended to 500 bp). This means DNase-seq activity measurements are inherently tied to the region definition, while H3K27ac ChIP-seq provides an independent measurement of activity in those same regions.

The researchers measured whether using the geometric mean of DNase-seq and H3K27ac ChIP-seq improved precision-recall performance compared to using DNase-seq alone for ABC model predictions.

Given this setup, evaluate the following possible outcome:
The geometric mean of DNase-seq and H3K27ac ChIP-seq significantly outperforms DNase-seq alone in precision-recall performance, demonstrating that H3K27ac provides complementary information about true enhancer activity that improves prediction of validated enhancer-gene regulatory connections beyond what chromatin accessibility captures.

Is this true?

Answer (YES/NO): NO